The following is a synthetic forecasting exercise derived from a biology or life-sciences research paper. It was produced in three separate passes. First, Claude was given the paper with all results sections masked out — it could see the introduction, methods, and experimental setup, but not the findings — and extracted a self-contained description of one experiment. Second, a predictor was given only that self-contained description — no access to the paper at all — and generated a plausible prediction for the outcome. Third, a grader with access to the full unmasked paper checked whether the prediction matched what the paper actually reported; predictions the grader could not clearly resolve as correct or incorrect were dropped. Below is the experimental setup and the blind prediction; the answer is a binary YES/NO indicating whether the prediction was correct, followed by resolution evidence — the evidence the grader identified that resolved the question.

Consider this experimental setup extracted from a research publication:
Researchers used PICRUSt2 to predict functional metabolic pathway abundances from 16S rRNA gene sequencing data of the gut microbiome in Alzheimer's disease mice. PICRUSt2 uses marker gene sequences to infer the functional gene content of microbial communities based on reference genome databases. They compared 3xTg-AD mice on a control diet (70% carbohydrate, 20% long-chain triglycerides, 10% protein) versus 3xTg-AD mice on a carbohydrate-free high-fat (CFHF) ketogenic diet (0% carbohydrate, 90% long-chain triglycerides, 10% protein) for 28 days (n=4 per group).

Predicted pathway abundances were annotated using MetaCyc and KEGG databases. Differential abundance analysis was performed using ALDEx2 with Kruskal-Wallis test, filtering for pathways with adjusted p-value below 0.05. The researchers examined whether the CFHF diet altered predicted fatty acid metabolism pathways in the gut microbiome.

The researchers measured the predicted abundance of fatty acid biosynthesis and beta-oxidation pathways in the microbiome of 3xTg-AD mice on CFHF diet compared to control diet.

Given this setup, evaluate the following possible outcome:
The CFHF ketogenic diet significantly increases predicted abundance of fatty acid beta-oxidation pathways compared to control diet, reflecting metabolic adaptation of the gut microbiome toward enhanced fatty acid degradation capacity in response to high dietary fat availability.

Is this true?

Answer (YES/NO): YES